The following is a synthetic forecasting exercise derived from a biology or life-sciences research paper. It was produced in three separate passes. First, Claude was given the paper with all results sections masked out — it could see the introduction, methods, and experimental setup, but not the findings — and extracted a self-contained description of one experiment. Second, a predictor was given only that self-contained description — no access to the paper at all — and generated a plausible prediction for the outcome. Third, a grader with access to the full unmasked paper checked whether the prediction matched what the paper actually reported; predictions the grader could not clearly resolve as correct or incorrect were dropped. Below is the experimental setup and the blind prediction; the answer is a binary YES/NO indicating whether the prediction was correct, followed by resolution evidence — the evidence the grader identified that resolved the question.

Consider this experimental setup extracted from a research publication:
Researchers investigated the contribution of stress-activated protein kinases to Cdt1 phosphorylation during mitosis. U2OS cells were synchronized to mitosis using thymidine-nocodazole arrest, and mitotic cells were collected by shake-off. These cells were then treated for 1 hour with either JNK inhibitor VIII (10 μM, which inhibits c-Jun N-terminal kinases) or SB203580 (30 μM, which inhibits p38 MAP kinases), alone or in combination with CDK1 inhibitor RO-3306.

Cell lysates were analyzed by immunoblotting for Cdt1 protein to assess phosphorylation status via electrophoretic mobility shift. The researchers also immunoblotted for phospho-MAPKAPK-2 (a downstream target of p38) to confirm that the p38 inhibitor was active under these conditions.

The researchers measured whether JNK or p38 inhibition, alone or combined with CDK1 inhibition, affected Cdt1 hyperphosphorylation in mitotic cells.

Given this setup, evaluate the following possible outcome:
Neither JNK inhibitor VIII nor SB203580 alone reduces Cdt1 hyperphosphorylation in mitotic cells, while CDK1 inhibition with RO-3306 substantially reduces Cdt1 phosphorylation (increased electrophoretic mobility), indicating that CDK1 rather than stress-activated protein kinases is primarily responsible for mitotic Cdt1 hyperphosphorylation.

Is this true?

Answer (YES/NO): YES